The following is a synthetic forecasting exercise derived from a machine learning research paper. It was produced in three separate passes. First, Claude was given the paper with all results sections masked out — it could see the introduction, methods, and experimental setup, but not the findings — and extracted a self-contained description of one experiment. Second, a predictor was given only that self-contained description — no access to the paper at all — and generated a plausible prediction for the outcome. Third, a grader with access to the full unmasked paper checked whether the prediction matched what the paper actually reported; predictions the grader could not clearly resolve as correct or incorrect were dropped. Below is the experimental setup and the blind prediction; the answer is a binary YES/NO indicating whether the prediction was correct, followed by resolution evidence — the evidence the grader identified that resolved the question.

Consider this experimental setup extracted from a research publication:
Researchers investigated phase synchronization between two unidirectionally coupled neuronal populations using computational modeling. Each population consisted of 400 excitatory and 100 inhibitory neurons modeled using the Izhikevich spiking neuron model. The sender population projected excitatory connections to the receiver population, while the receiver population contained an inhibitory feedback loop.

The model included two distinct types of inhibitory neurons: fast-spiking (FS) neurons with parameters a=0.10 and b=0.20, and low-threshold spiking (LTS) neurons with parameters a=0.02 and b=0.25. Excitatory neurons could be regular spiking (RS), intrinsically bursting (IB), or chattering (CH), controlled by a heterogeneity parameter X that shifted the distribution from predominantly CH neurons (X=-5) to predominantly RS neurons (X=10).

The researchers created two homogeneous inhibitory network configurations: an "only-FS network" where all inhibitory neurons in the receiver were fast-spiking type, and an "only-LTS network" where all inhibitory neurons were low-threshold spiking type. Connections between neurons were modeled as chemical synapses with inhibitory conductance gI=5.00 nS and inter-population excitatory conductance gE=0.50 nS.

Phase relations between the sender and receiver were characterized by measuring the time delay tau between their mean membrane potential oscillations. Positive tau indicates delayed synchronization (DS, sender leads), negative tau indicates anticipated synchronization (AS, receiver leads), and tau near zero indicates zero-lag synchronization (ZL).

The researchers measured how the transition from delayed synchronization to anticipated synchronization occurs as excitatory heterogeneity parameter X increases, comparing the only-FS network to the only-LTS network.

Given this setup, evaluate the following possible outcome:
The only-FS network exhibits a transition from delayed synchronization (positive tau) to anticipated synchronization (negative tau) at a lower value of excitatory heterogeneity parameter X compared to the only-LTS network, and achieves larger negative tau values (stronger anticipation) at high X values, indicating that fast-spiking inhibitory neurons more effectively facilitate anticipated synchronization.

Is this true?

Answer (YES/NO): YES